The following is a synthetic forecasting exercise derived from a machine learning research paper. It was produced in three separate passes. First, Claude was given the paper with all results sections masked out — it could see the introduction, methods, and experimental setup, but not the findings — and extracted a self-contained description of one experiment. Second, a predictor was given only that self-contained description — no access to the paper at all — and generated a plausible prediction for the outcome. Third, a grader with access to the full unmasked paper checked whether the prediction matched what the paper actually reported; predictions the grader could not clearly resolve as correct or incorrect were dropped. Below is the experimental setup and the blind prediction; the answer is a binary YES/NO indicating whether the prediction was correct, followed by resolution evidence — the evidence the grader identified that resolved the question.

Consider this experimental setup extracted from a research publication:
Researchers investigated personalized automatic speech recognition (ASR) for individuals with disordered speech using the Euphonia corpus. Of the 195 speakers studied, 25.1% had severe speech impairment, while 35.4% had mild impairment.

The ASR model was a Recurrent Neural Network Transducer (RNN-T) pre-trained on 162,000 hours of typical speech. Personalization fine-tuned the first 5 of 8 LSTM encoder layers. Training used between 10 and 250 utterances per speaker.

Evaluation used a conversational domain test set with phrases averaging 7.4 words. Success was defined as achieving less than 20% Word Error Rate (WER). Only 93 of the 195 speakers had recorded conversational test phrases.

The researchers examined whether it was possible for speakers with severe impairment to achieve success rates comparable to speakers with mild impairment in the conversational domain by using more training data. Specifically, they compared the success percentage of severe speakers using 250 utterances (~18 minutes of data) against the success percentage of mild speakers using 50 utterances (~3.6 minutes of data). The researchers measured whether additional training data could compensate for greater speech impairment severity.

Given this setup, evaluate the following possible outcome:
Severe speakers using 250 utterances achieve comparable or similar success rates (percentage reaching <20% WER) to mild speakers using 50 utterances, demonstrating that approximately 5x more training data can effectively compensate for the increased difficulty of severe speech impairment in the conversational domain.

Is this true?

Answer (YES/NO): NO